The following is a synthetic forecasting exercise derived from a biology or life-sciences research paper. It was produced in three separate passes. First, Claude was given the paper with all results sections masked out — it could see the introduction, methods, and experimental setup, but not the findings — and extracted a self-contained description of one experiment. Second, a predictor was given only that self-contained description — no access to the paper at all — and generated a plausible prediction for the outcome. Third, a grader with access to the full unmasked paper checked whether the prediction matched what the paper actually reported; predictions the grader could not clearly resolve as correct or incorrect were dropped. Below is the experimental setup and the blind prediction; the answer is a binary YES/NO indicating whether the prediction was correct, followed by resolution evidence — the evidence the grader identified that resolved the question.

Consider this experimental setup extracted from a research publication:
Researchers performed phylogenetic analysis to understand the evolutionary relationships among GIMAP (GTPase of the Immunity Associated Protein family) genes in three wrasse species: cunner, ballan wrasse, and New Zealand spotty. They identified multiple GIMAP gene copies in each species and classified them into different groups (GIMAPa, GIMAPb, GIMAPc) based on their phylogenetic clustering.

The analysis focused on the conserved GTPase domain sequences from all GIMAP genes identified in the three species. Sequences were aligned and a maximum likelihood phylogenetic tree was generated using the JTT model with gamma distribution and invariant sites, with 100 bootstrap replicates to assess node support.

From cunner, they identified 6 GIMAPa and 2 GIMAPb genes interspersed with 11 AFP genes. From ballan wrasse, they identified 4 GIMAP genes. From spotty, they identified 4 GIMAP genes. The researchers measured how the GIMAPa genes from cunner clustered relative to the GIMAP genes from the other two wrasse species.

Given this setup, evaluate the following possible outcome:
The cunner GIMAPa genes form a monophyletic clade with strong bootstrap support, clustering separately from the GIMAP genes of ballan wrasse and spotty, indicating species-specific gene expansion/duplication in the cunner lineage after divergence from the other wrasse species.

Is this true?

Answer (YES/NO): YES